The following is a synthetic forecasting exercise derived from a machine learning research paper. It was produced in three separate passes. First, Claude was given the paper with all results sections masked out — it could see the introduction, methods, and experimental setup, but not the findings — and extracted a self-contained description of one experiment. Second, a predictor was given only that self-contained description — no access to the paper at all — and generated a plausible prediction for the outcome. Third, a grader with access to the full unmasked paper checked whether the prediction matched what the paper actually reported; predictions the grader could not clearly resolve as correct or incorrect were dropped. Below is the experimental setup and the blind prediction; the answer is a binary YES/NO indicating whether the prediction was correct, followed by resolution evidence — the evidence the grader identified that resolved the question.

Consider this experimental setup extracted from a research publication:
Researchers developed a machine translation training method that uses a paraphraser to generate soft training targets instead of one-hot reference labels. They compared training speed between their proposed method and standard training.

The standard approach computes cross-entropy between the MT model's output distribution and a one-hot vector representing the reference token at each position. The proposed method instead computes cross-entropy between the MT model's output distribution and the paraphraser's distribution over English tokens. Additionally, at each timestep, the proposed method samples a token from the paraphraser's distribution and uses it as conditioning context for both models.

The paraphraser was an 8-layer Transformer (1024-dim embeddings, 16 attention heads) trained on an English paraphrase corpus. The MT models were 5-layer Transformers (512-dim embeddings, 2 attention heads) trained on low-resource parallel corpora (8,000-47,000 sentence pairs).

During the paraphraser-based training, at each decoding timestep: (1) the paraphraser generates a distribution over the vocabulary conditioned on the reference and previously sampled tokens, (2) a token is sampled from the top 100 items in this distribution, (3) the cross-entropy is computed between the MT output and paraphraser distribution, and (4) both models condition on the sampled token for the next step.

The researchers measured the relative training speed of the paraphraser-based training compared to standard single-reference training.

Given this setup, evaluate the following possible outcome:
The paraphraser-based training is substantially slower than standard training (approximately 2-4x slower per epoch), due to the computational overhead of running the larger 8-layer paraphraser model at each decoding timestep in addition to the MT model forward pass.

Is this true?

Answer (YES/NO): YES